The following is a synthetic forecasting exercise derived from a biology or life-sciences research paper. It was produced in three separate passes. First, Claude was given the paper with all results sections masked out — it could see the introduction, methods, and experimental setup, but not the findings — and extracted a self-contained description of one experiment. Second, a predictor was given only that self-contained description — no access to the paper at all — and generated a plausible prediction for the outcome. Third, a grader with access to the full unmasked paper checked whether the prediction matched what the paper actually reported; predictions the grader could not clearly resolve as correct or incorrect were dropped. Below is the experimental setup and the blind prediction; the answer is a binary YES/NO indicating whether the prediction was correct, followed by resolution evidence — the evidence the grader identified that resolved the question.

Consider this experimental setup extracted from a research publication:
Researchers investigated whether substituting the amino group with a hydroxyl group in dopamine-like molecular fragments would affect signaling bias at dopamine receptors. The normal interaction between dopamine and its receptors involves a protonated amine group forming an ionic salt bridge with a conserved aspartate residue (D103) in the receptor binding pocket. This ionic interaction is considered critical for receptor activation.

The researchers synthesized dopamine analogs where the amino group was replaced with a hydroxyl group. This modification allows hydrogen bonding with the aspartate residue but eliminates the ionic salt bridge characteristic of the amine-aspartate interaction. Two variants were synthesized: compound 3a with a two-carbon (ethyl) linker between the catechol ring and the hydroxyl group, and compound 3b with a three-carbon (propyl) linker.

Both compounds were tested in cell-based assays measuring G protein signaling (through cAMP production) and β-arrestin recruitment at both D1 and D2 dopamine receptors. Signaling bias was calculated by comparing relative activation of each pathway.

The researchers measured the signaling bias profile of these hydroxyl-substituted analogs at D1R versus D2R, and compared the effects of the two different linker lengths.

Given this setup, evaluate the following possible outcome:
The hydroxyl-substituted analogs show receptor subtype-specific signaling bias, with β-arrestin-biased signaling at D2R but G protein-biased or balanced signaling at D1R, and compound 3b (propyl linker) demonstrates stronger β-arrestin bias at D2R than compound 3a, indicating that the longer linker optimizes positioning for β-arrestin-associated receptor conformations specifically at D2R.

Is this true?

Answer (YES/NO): NO